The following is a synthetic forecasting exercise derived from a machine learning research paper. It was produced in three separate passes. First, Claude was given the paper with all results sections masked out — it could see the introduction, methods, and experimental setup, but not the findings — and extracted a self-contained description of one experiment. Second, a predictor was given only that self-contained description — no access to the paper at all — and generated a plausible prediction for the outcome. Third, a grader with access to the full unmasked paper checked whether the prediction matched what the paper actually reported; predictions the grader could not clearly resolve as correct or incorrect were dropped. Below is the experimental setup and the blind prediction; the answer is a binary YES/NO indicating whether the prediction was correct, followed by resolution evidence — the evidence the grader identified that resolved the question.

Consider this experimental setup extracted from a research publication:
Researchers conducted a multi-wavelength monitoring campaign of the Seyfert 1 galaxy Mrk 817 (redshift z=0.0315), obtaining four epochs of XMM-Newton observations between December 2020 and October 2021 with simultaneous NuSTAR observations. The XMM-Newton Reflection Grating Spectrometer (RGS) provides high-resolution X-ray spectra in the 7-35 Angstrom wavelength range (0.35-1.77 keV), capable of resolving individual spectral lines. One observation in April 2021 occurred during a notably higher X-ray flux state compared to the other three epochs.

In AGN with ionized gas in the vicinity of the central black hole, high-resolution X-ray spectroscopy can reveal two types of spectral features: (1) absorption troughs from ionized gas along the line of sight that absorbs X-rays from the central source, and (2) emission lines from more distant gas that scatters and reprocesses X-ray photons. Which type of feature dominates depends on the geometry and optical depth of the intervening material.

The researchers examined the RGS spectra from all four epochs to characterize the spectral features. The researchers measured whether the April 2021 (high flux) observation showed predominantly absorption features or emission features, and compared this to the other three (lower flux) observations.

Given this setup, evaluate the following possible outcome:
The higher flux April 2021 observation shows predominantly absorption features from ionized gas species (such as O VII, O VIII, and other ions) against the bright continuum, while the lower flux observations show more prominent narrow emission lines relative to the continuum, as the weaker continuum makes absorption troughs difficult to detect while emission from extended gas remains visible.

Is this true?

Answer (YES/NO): YES